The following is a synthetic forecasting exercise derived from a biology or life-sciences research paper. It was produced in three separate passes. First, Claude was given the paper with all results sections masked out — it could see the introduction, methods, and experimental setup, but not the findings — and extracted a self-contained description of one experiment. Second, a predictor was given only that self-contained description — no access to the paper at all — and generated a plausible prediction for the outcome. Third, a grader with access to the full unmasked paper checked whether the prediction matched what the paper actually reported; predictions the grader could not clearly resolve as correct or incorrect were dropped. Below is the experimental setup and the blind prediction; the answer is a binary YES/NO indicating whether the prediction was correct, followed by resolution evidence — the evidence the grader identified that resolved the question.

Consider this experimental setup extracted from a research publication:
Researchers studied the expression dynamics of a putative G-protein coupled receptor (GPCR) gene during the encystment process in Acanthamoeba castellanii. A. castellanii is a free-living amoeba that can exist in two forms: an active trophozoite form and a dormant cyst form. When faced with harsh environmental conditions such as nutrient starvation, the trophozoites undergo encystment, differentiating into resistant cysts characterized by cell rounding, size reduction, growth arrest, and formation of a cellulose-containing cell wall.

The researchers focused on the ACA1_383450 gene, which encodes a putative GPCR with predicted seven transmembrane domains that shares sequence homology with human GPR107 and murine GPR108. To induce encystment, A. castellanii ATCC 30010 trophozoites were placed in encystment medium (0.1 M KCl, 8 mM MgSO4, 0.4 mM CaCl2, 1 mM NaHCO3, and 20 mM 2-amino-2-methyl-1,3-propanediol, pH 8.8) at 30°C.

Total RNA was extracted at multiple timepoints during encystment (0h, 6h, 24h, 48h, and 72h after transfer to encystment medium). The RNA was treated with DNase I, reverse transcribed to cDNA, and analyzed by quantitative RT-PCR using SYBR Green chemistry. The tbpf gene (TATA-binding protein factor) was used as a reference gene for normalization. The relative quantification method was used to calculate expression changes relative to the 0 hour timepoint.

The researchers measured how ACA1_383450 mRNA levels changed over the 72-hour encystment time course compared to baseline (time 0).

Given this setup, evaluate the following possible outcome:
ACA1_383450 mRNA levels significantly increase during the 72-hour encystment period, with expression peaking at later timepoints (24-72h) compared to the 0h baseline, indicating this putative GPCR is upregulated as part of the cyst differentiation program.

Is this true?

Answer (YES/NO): NO